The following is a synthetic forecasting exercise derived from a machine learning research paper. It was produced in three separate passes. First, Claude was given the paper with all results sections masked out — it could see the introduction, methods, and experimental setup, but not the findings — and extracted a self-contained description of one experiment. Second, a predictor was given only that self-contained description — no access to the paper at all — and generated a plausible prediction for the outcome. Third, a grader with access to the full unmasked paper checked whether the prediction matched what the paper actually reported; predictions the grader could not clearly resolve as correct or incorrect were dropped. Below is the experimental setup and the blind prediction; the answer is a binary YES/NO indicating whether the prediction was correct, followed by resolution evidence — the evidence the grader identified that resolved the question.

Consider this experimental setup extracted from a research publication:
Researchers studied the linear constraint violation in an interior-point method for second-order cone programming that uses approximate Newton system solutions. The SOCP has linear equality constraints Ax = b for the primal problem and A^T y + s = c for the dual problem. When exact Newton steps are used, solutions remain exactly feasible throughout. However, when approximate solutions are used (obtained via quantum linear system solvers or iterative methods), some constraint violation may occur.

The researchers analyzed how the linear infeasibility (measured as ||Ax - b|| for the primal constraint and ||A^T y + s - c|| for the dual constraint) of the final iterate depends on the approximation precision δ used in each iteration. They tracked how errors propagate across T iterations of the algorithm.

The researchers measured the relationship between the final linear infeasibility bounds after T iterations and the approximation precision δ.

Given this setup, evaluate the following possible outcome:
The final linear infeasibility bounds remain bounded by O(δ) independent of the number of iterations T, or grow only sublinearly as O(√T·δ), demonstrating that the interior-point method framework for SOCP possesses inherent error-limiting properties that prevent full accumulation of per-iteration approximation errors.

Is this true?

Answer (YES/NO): YES